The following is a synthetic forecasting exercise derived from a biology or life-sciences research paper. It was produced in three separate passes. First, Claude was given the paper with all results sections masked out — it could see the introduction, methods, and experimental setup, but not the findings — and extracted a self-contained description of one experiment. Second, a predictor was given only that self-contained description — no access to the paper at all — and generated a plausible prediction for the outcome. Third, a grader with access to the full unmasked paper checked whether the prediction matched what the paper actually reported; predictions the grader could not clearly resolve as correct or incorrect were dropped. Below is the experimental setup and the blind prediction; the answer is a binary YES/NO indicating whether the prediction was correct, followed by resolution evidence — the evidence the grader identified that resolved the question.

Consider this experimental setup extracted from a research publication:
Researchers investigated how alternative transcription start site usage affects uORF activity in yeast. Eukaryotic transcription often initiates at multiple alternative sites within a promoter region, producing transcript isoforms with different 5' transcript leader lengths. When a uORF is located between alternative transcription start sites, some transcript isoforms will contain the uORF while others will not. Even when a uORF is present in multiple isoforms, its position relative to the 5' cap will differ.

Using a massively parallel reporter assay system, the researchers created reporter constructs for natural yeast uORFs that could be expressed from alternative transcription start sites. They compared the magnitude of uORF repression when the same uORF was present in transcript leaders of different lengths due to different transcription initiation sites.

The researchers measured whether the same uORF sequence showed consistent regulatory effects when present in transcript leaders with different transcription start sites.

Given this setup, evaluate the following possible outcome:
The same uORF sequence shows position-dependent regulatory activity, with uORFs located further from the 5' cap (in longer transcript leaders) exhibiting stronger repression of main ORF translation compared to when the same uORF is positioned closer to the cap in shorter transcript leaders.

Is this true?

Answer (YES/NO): NO